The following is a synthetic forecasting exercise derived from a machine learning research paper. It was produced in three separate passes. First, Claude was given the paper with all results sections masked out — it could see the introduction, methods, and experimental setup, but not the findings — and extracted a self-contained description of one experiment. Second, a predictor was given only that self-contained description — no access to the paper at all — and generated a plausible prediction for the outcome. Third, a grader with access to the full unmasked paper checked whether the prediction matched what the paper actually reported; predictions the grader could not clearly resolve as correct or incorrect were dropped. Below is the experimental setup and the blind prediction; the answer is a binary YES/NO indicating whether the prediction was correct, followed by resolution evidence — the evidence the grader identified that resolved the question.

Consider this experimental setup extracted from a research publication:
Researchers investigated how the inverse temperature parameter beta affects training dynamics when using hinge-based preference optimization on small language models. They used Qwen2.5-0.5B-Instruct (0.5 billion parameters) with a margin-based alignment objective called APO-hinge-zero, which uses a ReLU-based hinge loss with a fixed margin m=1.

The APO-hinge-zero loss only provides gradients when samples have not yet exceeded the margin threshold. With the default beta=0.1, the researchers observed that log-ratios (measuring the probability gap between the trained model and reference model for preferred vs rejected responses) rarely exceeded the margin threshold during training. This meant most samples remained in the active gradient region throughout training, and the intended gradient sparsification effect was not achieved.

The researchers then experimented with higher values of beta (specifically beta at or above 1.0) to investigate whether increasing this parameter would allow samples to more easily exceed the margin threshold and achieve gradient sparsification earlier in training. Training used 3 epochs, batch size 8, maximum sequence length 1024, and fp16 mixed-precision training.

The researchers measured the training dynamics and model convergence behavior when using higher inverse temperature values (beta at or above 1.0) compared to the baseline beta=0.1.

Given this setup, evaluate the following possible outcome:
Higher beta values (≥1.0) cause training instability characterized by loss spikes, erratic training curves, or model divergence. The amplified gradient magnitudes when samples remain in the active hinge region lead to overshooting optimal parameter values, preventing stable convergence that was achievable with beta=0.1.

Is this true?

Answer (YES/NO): NO